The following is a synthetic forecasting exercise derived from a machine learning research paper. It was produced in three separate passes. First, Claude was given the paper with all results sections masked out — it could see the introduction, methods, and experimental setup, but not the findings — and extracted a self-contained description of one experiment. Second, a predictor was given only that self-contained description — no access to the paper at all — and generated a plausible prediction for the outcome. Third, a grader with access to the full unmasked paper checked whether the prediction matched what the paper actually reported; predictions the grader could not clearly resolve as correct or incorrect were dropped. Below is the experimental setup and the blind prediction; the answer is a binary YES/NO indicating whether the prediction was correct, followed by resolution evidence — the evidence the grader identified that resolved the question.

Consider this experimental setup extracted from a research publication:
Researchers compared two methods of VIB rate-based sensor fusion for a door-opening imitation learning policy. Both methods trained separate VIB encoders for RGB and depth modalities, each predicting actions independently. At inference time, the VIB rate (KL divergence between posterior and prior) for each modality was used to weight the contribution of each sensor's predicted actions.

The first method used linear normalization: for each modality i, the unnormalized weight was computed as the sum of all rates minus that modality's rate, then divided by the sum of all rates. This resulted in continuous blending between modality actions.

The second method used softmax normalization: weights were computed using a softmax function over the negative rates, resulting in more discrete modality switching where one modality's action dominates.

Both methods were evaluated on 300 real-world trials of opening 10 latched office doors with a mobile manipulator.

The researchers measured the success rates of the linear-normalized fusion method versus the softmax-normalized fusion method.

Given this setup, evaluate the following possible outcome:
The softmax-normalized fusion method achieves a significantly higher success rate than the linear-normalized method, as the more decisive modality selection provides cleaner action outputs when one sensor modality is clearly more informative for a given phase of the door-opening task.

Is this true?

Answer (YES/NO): NO